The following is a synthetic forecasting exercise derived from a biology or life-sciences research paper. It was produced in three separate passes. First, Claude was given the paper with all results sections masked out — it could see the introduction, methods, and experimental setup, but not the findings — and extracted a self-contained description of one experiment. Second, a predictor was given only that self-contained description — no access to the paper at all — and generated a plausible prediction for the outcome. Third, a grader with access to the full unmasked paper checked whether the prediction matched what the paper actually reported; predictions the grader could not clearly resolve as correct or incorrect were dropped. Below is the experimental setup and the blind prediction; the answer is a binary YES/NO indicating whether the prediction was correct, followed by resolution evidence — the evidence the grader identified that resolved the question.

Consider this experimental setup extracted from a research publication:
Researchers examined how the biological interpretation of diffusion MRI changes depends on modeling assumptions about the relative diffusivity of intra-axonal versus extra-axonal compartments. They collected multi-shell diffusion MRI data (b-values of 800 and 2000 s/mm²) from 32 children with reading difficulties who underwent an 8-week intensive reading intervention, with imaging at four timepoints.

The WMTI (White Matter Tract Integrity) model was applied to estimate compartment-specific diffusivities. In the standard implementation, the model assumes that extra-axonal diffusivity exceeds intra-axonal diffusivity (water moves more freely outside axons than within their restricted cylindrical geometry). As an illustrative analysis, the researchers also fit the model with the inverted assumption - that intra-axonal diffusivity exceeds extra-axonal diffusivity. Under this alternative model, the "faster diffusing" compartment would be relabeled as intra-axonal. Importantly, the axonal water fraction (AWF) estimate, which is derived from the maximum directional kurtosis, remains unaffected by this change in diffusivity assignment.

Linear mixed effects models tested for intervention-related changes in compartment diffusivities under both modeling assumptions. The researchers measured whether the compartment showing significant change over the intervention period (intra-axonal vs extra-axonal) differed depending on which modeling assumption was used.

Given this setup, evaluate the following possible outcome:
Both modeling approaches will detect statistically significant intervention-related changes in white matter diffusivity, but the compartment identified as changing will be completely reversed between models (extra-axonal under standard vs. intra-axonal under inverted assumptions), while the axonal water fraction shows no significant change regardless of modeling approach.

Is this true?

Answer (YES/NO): YES